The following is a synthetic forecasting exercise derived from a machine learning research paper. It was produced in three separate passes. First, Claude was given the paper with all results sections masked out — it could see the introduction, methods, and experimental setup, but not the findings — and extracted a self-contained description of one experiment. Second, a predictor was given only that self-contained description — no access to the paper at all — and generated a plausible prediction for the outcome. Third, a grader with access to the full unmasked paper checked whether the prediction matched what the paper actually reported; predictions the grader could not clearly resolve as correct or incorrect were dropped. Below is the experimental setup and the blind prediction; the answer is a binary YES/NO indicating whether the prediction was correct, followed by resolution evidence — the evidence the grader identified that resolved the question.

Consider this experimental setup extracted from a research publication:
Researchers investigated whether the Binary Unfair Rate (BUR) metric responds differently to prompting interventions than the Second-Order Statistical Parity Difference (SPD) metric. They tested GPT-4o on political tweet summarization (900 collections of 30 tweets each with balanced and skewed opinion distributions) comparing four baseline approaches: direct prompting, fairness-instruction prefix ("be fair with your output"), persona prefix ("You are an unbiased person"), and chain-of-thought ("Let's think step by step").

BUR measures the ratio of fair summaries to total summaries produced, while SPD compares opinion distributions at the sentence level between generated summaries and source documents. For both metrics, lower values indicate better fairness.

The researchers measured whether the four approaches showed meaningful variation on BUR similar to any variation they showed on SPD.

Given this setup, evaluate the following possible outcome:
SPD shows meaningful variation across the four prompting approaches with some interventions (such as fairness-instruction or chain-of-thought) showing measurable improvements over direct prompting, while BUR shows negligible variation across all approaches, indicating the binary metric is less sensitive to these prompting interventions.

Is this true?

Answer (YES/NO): NO